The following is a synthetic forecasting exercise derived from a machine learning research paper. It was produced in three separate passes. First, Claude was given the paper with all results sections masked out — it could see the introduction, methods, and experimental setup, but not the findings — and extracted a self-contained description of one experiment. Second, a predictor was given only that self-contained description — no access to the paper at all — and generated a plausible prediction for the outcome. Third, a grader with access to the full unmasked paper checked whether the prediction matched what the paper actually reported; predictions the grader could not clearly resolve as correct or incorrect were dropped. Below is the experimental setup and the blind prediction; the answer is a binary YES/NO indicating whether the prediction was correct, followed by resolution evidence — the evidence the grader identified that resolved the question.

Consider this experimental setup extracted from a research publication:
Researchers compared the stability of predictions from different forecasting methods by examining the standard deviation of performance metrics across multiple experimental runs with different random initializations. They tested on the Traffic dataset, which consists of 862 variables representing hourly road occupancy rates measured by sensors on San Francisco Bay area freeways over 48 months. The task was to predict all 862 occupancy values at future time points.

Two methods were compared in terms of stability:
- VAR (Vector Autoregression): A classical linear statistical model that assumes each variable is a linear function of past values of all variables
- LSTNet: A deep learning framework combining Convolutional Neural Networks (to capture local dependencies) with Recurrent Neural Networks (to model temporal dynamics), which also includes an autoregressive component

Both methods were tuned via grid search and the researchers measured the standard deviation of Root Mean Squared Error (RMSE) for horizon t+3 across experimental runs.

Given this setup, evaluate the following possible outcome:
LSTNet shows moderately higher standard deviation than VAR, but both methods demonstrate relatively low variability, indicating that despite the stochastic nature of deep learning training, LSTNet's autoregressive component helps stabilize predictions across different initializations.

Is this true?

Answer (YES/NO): NO